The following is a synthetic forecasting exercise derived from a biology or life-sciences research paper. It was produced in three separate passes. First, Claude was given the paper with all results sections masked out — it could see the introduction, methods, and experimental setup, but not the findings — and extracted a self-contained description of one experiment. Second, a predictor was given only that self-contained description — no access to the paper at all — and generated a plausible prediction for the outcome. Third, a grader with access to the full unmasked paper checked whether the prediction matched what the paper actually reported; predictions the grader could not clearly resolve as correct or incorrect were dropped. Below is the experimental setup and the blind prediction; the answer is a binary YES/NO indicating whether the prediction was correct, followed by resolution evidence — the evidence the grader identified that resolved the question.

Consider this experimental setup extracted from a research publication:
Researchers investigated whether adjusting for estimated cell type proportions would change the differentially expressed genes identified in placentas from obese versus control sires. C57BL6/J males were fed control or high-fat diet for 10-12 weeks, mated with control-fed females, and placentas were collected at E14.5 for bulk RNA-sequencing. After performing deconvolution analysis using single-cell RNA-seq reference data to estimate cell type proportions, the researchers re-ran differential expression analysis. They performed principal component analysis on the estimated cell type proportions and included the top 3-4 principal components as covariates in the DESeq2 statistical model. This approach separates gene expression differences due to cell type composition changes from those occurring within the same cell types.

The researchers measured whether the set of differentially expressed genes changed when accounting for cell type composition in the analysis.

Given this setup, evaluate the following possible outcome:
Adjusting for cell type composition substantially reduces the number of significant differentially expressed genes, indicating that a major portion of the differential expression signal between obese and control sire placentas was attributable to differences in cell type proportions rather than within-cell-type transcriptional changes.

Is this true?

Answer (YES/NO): YES